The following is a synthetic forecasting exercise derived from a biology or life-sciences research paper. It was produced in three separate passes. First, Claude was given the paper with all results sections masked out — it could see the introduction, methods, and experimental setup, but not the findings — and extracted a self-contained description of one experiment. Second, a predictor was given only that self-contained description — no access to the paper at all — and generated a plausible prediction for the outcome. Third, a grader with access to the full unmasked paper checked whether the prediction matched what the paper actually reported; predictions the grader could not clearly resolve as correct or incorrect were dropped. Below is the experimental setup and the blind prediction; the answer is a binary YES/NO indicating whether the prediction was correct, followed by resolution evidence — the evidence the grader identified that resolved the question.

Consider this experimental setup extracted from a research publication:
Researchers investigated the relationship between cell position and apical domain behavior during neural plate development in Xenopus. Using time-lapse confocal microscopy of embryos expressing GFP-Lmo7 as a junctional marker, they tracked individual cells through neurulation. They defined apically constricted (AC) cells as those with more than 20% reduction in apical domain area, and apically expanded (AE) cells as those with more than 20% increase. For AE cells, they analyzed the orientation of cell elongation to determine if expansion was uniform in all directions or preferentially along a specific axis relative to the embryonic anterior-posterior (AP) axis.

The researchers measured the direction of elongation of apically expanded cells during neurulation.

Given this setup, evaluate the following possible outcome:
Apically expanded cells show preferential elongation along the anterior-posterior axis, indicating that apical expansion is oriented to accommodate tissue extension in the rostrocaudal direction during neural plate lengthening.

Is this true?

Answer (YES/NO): YES